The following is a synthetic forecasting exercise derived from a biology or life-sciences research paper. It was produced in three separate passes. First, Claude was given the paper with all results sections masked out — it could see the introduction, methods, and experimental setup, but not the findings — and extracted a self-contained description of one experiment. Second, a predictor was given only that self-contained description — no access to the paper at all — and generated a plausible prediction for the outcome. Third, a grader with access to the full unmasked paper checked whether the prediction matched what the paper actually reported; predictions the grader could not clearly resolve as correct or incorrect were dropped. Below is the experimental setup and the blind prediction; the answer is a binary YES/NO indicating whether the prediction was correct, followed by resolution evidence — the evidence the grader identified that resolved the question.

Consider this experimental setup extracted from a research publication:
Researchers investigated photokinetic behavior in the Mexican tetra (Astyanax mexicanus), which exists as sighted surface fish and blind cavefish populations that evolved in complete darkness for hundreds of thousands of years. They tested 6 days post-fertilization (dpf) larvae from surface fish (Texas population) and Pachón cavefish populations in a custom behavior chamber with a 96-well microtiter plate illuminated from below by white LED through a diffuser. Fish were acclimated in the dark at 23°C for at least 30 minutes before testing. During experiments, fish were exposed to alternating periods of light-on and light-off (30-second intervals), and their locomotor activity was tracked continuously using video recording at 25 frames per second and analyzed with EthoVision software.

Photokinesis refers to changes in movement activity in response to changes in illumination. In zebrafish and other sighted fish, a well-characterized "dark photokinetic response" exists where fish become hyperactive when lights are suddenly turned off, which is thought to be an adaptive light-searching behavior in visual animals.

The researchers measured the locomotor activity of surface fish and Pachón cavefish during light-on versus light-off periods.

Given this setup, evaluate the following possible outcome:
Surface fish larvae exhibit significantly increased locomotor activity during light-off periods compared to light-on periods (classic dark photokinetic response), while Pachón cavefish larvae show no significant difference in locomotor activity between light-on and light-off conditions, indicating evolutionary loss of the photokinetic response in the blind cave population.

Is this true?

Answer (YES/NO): NO